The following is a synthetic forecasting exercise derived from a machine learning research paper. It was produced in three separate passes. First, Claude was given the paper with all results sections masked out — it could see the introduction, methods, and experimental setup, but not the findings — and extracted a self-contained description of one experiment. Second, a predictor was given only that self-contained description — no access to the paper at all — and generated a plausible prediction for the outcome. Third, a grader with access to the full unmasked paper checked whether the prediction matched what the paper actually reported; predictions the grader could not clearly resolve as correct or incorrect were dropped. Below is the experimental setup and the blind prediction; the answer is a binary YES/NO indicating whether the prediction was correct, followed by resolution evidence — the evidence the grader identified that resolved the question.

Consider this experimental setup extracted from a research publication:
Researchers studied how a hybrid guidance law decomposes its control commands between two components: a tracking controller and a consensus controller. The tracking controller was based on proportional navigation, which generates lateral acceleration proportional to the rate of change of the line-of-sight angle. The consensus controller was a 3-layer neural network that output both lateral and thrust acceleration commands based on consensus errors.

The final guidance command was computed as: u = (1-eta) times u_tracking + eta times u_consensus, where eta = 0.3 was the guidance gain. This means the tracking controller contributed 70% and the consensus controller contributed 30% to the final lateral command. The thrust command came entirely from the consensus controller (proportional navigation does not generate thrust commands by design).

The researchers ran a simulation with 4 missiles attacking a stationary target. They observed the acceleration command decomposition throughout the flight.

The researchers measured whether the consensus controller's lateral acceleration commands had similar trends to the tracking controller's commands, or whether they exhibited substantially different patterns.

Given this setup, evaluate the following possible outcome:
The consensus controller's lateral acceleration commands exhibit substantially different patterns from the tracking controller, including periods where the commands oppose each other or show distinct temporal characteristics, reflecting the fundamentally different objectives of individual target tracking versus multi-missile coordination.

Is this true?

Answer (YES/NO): NO